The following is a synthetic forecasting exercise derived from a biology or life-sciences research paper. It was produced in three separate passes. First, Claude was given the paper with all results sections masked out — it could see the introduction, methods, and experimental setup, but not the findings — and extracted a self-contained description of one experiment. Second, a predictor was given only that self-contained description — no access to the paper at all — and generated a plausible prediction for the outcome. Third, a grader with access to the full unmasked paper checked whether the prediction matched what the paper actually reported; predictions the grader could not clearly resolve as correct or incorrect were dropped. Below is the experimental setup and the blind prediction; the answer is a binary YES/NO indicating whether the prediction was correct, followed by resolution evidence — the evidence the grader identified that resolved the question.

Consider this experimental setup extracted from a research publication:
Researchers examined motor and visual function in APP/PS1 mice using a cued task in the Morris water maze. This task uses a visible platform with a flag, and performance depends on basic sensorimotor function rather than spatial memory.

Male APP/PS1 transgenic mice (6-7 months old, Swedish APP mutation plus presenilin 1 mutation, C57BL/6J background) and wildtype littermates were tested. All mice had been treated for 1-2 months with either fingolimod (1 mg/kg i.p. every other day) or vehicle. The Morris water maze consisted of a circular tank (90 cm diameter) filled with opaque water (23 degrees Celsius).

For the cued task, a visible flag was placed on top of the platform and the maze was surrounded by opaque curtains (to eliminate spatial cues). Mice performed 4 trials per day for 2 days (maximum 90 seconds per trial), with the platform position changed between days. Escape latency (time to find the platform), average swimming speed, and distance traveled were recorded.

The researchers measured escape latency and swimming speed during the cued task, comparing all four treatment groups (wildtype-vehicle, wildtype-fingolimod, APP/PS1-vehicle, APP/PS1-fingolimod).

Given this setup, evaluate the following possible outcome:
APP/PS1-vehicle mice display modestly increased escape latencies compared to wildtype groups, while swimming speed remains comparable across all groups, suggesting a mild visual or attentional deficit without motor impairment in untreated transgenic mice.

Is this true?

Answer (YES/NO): NO